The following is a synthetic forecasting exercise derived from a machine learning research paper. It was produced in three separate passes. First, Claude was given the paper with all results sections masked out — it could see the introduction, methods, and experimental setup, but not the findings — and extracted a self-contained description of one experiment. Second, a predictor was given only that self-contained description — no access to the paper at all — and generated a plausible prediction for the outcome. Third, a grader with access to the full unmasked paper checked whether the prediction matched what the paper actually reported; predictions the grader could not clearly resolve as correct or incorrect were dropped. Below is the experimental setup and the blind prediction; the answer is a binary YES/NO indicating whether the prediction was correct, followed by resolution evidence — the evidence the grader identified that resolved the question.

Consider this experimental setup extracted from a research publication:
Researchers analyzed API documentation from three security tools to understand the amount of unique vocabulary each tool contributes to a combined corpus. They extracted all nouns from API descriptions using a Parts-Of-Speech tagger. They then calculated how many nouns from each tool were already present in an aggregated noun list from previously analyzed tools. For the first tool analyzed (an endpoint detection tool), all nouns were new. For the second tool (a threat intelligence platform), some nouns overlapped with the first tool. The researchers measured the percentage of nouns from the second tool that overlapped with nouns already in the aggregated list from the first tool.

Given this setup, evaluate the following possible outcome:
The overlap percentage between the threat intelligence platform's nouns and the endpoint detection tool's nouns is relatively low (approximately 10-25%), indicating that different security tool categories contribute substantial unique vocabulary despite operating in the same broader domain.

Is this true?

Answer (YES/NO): NO